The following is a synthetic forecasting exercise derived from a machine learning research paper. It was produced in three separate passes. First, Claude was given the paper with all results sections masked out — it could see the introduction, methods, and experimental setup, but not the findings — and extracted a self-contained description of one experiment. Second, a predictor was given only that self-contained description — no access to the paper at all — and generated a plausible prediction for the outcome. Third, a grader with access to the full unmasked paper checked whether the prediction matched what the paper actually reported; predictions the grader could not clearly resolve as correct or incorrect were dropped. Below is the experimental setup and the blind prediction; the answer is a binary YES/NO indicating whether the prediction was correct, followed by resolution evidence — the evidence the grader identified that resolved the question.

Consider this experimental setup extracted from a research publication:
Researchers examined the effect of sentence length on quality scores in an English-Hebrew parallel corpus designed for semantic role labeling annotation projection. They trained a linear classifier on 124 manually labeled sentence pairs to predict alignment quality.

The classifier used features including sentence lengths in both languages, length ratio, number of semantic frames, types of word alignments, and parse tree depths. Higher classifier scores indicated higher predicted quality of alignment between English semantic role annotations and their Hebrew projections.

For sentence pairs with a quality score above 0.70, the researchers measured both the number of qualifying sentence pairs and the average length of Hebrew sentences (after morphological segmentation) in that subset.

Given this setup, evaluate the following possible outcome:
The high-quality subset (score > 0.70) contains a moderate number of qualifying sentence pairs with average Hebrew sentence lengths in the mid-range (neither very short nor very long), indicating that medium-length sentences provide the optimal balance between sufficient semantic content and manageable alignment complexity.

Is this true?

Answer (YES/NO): NO